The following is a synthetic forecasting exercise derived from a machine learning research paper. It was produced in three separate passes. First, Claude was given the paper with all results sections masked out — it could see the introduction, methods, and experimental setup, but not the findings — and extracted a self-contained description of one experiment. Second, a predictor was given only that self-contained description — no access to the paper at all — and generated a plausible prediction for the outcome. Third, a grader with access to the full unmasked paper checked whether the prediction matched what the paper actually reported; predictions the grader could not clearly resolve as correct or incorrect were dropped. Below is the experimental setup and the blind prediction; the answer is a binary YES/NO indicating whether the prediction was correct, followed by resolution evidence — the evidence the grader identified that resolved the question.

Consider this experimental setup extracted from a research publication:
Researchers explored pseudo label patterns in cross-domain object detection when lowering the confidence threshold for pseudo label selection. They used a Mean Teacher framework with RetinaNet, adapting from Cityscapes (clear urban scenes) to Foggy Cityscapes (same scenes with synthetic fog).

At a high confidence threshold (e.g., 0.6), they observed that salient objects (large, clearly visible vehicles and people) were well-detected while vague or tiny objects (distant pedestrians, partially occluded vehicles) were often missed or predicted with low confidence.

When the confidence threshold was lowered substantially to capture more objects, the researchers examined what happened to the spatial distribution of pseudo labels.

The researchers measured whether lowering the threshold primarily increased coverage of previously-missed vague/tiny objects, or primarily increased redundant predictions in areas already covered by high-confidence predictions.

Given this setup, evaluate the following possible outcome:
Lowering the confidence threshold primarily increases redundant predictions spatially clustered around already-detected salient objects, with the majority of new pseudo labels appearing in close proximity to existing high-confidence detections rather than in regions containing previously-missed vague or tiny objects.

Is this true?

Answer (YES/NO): YES